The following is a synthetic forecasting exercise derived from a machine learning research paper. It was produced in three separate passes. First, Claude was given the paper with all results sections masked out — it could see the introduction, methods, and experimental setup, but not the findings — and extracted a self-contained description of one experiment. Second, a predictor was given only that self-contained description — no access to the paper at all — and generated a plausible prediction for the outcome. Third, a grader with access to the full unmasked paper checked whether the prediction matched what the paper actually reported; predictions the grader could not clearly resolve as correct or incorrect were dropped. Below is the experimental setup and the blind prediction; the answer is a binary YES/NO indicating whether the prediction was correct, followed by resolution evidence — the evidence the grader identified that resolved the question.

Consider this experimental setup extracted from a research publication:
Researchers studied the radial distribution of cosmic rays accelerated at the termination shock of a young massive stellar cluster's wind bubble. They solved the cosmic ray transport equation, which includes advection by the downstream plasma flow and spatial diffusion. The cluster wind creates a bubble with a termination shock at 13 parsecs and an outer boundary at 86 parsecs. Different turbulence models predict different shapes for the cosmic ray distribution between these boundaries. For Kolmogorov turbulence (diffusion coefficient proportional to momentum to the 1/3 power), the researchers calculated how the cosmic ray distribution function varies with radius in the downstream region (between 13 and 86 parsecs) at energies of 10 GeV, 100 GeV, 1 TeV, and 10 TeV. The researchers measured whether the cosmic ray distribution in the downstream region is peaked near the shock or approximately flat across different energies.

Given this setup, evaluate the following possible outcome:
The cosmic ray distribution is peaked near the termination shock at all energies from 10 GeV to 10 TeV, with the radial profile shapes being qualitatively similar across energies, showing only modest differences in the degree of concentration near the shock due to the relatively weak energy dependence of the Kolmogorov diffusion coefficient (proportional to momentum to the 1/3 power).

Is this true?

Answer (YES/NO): NO